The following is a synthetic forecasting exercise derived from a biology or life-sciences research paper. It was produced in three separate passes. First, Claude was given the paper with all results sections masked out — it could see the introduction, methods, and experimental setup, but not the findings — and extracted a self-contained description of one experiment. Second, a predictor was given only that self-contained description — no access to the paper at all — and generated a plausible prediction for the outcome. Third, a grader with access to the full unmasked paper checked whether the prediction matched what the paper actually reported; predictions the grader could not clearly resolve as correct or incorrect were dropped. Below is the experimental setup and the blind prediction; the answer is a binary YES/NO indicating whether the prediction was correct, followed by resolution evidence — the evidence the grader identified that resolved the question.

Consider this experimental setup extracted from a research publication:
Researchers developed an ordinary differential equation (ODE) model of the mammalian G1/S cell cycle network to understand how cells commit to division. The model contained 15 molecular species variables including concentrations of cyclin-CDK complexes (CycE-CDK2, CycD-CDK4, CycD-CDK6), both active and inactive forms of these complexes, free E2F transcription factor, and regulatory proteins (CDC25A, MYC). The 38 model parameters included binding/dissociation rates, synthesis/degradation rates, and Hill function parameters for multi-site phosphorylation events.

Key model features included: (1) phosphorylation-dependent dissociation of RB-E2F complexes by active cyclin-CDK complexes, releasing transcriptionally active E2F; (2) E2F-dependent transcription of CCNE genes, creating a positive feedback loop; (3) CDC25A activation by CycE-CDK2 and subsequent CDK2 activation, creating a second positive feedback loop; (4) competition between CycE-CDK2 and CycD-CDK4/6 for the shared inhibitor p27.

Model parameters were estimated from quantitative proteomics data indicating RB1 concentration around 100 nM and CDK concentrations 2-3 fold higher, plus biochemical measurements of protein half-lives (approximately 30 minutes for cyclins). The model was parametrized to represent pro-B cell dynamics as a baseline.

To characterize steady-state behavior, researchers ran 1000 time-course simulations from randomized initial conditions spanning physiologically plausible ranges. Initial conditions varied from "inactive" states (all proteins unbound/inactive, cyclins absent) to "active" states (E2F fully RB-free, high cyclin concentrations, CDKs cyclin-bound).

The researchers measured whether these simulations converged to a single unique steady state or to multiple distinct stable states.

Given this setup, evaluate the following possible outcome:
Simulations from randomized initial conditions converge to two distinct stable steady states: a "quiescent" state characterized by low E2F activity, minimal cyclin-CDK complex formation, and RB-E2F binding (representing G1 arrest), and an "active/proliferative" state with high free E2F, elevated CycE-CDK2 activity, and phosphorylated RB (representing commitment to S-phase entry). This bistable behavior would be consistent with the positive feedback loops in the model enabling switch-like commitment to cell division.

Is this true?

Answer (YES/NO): YES